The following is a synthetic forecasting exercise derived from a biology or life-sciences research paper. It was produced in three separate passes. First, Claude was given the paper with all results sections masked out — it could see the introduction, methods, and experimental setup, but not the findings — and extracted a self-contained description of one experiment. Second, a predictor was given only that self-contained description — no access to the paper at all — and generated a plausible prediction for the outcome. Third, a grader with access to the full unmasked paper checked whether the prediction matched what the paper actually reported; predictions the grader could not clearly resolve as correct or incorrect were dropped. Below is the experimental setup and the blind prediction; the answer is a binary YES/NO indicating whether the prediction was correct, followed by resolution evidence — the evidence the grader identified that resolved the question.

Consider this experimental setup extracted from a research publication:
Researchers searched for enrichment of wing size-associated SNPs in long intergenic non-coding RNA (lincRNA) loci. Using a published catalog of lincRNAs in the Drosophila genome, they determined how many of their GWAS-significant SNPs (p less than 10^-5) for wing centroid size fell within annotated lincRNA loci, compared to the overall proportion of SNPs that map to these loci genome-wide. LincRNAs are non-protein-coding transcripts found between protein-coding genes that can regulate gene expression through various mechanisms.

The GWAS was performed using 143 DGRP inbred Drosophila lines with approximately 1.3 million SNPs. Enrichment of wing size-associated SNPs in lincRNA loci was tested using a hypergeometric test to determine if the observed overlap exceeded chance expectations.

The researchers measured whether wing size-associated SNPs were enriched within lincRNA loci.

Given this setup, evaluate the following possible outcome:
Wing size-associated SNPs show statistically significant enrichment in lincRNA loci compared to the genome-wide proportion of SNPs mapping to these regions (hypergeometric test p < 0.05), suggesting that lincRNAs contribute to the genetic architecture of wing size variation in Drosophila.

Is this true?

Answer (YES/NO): NO